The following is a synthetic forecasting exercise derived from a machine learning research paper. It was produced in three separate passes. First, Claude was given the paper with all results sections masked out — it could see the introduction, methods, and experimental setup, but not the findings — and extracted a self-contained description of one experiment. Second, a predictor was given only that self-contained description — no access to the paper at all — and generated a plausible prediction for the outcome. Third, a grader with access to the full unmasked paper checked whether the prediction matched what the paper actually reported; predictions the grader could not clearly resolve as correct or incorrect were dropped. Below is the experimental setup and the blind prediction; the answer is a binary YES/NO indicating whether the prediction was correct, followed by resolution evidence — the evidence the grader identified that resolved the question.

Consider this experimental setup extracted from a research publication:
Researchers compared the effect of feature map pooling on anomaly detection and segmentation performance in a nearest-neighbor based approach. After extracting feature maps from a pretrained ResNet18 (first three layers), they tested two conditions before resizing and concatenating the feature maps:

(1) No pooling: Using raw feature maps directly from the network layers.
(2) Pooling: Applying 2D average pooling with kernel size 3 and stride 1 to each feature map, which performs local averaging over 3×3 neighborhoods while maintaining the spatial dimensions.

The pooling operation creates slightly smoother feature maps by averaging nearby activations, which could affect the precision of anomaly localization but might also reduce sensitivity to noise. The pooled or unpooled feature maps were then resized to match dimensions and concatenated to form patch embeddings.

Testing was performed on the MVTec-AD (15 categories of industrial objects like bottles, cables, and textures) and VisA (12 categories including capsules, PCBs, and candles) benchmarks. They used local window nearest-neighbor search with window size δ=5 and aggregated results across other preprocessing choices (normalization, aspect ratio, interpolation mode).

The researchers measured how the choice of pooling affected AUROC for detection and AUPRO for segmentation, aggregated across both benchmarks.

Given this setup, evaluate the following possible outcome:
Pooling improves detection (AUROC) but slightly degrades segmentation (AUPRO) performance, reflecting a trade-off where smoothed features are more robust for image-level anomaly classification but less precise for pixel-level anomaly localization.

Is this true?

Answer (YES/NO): NO